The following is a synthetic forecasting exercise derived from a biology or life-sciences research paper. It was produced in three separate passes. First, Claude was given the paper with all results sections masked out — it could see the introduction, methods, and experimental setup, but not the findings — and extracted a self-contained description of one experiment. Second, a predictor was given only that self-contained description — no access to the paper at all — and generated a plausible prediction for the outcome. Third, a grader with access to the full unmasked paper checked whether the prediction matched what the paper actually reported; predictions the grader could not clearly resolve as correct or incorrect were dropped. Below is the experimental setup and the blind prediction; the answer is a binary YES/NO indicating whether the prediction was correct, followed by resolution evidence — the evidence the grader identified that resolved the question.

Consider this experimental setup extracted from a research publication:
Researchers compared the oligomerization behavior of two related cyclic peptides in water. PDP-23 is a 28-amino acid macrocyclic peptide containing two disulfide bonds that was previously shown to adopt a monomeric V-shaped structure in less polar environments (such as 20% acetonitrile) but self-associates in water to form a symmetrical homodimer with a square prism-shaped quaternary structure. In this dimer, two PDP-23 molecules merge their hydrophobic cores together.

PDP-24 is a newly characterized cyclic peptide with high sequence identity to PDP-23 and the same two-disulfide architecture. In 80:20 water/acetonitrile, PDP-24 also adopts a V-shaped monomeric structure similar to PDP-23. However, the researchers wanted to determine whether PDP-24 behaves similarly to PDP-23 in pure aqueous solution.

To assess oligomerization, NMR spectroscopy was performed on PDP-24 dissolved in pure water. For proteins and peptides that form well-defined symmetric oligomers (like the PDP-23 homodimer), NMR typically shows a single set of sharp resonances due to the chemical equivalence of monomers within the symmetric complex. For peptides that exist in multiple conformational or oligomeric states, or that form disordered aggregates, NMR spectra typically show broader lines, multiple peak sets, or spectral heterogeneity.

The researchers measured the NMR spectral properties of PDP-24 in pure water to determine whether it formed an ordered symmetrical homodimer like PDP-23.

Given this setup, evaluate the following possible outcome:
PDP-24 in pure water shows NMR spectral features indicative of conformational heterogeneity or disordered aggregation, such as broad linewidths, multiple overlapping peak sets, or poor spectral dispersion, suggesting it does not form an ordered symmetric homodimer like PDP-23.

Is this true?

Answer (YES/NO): YES